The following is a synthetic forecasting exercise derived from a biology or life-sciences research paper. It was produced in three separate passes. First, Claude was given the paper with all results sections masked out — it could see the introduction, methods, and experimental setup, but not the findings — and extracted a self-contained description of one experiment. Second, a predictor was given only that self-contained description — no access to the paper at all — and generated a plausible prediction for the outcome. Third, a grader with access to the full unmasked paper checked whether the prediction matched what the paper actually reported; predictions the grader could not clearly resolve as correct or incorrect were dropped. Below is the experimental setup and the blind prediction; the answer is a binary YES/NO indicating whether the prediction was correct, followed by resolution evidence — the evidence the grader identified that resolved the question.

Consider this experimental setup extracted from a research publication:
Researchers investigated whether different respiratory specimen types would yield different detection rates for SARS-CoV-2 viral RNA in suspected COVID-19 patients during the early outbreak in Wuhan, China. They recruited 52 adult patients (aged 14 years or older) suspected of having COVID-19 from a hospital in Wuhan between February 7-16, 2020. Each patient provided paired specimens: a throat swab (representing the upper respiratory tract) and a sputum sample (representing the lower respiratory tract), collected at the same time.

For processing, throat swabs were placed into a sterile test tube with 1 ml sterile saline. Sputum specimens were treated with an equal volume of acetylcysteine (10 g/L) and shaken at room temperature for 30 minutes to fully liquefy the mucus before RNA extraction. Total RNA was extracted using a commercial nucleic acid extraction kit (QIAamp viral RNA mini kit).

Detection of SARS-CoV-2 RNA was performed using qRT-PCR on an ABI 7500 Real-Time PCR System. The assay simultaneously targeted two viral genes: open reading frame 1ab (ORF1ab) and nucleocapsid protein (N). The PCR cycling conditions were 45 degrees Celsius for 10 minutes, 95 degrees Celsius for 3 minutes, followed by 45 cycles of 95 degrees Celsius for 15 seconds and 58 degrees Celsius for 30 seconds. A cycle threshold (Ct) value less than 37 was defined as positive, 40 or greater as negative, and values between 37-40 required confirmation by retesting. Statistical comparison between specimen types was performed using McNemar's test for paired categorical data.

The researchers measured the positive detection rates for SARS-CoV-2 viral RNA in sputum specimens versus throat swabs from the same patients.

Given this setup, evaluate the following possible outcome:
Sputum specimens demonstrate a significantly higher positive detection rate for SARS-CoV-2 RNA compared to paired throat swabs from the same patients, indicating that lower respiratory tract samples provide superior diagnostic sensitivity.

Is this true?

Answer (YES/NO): YES